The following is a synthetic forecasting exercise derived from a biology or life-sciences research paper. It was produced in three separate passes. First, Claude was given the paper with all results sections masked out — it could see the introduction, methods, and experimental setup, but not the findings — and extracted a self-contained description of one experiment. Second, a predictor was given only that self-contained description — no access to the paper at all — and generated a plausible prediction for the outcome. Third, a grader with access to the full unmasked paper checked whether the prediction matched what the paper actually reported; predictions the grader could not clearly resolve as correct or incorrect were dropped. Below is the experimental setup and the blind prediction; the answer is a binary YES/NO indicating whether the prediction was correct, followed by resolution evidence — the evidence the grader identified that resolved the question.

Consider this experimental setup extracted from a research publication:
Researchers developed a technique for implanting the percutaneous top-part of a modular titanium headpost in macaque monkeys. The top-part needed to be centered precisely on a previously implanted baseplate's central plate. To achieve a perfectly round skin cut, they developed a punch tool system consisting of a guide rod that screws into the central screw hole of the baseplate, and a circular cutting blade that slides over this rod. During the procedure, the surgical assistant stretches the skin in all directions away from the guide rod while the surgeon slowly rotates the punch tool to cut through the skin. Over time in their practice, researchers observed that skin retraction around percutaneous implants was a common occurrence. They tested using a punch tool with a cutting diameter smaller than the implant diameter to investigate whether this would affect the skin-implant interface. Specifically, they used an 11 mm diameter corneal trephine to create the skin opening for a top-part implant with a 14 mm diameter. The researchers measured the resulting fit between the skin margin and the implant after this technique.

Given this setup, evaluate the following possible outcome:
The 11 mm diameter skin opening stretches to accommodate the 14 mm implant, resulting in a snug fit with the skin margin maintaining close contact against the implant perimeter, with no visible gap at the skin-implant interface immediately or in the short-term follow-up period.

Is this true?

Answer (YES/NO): YES